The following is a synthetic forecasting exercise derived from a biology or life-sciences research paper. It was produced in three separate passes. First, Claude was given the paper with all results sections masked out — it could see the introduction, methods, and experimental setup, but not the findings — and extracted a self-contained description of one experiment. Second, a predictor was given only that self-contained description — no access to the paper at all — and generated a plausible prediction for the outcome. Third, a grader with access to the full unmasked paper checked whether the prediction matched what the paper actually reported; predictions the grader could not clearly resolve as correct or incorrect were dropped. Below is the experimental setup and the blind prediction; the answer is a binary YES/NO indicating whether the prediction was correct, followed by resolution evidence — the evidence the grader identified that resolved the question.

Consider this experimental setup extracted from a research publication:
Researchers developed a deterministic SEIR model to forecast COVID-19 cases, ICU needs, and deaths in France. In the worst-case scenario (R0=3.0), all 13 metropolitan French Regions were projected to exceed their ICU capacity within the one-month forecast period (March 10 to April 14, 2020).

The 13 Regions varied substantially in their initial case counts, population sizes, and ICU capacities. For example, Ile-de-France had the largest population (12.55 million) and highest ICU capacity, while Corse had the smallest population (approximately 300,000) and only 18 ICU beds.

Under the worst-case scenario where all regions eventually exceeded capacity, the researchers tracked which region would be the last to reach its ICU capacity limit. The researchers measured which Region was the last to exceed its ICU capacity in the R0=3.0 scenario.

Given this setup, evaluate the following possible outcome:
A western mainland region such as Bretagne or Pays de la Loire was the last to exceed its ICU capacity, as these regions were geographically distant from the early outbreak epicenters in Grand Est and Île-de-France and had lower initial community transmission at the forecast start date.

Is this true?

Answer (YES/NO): NO